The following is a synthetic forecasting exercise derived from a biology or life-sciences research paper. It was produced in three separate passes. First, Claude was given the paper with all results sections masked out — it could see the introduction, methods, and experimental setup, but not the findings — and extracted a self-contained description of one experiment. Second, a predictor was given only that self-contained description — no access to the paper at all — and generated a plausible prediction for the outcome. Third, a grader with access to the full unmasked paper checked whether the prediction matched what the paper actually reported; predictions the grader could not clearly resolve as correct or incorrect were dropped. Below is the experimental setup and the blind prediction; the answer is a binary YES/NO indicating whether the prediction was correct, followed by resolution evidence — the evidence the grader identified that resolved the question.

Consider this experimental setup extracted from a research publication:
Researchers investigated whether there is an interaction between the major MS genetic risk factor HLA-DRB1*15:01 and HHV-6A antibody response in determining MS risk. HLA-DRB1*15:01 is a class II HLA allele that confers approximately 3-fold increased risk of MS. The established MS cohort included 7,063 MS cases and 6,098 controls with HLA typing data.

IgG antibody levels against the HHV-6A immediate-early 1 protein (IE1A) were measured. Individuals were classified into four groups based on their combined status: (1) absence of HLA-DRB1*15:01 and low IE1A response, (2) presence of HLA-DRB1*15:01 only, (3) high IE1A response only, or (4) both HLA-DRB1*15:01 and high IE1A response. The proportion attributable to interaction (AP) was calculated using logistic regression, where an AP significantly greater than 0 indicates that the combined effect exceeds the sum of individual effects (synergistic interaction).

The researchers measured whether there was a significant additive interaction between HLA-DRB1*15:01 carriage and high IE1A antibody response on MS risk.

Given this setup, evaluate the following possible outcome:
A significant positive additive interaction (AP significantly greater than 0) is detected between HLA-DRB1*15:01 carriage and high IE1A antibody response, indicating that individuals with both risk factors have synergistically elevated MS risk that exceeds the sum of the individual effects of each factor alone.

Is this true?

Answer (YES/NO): YES